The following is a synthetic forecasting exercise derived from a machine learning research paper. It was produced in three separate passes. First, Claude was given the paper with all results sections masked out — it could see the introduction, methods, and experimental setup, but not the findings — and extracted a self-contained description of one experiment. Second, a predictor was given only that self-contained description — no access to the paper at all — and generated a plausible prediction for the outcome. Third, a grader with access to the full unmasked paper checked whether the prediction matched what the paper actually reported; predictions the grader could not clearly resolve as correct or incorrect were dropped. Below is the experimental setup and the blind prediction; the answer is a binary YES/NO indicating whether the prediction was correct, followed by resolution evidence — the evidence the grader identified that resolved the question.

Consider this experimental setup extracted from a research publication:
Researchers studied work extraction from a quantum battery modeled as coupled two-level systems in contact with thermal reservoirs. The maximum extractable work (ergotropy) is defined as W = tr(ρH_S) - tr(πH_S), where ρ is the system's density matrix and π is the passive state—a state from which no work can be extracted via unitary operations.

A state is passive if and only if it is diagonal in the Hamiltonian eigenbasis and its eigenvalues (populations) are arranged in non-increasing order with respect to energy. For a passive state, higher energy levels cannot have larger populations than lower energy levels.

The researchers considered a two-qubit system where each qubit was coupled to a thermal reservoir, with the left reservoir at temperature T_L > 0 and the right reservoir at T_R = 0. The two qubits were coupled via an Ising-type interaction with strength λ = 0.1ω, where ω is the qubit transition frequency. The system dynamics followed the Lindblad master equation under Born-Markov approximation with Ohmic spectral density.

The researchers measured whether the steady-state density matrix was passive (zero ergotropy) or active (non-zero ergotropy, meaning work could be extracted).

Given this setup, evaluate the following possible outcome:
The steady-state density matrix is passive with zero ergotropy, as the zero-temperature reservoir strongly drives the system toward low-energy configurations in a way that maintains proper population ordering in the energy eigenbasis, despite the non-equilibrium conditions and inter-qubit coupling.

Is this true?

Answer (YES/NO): NO